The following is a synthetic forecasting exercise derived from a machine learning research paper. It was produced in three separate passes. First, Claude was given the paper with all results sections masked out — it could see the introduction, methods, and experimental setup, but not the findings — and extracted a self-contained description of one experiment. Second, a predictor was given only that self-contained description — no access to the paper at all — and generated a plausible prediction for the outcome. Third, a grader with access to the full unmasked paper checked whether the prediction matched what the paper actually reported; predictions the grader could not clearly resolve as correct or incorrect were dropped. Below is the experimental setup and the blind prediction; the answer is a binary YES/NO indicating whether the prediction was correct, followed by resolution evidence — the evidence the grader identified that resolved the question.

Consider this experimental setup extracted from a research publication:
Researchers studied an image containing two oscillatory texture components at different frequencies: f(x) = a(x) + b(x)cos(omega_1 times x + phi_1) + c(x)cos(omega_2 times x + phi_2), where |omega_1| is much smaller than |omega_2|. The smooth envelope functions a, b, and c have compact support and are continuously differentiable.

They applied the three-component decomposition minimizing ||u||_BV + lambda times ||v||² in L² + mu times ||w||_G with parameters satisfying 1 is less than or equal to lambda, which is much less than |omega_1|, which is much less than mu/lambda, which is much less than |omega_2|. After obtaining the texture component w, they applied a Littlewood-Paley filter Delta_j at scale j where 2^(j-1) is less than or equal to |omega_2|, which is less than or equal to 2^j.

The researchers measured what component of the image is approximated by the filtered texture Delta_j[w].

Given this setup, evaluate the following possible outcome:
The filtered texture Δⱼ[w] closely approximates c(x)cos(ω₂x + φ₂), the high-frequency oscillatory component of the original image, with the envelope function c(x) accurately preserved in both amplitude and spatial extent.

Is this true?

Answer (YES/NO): YES